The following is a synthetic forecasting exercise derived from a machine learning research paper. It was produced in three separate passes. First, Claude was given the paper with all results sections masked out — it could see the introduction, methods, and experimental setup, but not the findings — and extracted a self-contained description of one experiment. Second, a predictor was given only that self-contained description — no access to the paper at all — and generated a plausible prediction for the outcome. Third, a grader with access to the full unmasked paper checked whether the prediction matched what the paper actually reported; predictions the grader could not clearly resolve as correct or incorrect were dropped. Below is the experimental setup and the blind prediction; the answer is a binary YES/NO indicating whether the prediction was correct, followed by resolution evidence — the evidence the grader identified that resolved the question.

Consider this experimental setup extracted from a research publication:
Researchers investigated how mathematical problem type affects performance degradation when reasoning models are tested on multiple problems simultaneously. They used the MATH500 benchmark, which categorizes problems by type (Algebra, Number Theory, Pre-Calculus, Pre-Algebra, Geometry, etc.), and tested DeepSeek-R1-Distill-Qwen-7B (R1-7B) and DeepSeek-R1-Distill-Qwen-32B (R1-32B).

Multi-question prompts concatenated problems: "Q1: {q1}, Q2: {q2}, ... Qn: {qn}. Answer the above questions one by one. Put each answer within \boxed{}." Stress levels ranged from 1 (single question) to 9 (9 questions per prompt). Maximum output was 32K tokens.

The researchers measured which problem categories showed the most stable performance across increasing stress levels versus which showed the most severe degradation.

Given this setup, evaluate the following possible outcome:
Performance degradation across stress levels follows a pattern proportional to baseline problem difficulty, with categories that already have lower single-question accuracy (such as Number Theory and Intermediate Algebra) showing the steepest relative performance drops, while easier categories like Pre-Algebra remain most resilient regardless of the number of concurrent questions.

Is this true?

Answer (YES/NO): NO